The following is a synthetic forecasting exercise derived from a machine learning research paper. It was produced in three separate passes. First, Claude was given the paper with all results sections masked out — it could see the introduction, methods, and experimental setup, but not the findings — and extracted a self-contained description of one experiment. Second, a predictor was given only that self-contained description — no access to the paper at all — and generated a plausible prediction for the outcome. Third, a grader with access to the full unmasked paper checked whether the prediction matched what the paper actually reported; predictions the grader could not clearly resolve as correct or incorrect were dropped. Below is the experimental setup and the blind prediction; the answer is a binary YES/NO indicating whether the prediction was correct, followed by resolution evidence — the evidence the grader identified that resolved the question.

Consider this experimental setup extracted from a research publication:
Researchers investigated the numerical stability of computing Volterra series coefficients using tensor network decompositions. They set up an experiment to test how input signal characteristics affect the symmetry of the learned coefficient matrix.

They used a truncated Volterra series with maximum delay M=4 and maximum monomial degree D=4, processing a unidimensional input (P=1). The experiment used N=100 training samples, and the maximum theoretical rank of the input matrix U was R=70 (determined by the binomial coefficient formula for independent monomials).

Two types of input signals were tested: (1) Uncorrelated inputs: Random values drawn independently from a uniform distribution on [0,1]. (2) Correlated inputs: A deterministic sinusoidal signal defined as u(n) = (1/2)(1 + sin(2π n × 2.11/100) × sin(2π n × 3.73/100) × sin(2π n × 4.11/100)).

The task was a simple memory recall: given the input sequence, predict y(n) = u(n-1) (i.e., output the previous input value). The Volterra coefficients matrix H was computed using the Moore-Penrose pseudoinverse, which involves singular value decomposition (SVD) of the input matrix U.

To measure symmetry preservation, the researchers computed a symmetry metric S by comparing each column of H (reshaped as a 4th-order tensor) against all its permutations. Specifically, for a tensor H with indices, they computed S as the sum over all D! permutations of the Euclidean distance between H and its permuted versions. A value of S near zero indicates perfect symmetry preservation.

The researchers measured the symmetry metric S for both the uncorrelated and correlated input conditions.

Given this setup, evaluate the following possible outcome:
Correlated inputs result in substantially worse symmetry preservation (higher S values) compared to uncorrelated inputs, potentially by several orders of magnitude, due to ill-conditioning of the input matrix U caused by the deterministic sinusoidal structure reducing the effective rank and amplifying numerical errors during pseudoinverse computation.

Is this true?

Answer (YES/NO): YES